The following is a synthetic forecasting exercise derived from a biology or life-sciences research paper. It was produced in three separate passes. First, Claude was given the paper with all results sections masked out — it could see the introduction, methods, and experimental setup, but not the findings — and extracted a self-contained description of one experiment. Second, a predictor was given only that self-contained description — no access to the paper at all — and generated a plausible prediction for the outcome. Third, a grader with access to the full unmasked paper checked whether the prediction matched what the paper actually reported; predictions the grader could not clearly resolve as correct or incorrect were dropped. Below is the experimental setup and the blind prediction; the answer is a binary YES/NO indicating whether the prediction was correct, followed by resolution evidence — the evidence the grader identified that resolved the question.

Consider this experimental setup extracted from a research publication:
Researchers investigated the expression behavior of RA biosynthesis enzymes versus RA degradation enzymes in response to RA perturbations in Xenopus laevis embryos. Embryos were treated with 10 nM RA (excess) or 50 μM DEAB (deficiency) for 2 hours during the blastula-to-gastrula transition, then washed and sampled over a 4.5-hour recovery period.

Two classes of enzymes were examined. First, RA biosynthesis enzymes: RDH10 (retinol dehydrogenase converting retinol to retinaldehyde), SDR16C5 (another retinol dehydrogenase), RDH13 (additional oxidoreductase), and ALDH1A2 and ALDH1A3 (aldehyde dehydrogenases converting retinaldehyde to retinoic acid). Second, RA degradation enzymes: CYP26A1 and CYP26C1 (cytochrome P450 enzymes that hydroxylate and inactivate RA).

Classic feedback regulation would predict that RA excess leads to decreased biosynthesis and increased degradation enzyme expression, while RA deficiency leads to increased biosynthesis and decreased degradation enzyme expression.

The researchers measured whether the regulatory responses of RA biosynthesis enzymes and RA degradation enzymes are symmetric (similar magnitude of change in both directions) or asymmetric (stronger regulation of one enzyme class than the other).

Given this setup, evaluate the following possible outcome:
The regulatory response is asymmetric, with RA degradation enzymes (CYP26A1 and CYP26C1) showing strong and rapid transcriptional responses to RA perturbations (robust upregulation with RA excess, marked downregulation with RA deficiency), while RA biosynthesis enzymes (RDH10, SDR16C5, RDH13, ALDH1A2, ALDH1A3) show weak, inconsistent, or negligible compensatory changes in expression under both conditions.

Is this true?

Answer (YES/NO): NO